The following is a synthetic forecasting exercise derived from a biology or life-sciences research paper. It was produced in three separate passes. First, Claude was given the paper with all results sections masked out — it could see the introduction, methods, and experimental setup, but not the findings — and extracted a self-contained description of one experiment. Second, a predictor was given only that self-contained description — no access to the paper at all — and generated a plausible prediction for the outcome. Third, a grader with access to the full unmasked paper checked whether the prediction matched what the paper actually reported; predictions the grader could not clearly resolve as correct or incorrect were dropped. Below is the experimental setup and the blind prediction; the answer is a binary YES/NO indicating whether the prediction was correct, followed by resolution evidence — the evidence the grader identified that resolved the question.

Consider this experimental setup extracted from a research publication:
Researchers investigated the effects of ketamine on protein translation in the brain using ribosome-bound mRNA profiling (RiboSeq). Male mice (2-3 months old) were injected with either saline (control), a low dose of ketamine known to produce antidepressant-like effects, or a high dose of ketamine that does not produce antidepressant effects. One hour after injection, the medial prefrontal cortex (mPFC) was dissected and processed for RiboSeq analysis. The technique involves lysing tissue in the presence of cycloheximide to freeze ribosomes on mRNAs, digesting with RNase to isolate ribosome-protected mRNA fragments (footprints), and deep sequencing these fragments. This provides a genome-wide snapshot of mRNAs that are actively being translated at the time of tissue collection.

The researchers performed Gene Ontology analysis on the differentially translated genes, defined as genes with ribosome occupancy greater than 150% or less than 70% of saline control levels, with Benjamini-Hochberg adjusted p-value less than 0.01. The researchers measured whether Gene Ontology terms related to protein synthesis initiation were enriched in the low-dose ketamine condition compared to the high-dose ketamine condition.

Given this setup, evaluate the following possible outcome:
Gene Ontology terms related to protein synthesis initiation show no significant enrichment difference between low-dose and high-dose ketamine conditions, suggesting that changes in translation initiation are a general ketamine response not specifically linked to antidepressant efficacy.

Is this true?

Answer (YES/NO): NO